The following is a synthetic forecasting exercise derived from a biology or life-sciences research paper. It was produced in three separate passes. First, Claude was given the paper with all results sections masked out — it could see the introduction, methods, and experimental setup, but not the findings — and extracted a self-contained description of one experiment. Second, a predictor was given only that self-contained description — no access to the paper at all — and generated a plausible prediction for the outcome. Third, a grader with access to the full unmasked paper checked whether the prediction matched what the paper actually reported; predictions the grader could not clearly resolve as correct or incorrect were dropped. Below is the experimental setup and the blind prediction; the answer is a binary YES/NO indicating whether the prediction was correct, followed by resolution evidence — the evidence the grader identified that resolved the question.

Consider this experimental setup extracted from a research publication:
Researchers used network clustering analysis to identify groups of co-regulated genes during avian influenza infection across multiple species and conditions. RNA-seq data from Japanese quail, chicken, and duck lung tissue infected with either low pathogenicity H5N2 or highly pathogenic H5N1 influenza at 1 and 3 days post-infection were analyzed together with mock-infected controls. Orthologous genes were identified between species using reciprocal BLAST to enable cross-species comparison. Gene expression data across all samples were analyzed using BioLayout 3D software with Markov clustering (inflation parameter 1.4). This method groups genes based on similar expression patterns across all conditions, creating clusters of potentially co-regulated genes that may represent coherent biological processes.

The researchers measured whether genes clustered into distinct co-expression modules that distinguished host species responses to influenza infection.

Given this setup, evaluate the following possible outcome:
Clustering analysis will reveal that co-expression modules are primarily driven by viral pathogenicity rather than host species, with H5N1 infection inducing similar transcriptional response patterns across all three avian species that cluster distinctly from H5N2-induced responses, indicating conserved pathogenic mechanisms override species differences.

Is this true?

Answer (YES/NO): NO